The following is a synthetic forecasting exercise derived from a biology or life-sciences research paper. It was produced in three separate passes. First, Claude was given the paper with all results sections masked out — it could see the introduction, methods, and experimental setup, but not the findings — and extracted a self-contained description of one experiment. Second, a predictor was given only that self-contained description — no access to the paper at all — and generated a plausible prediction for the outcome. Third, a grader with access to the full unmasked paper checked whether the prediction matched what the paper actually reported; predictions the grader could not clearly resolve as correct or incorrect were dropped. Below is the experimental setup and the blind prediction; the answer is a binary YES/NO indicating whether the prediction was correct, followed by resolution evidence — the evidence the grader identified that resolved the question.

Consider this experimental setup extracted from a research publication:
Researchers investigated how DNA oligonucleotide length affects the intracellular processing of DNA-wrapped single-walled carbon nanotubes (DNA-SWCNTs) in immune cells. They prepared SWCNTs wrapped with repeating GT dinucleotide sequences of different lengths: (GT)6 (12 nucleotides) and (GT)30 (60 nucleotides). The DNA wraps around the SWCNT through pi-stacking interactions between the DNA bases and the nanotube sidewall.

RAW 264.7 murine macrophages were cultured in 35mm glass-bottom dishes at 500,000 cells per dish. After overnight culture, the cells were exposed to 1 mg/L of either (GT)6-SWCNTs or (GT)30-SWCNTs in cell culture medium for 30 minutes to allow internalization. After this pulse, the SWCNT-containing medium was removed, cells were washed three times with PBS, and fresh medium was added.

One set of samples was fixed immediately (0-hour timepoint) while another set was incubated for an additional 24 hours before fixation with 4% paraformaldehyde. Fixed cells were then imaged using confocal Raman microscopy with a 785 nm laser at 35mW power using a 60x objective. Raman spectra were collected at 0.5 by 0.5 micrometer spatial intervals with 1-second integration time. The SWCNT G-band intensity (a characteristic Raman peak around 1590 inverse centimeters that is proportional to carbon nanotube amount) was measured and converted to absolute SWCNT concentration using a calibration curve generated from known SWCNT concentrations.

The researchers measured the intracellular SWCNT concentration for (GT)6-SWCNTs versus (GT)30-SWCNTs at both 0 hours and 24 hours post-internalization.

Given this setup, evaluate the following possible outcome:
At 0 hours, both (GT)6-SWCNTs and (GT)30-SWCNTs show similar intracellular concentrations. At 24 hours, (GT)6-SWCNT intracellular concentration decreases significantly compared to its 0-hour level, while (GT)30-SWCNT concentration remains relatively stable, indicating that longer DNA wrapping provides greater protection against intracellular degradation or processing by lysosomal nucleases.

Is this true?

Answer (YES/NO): NO